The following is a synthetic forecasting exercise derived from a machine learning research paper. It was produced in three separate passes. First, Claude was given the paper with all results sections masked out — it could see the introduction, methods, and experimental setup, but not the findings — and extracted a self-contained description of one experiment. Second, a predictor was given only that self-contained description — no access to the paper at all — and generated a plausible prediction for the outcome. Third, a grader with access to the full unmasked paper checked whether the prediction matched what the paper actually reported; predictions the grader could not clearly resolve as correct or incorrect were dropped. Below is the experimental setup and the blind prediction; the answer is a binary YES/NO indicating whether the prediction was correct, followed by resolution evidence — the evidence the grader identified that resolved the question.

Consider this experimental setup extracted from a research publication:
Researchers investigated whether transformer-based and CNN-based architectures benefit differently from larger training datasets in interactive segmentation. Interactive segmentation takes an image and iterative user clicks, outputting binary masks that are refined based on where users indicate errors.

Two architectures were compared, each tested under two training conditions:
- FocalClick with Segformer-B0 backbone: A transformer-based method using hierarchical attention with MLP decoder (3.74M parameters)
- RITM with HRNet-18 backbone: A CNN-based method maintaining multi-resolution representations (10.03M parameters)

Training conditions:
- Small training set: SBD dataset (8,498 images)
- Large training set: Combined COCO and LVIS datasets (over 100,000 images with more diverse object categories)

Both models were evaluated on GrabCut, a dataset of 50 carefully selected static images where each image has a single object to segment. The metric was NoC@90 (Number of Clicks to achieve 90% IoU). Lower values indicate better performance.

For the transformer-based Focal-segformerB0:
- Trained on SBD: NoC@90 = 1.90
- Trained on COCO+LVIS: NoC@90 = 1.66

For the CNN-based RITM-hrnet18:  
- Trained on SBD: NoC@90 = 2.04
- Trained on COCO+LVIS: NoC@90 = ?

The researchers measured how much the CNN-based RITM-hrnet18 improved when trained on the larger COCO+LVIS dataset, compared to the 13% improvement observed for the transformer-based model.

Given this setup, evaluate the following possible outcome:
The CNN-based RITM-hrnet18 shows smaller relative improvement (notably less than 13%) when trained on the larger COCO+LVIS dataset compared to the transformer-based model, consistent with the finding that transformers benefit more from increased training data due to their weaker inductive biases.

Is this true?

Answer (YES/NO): NO